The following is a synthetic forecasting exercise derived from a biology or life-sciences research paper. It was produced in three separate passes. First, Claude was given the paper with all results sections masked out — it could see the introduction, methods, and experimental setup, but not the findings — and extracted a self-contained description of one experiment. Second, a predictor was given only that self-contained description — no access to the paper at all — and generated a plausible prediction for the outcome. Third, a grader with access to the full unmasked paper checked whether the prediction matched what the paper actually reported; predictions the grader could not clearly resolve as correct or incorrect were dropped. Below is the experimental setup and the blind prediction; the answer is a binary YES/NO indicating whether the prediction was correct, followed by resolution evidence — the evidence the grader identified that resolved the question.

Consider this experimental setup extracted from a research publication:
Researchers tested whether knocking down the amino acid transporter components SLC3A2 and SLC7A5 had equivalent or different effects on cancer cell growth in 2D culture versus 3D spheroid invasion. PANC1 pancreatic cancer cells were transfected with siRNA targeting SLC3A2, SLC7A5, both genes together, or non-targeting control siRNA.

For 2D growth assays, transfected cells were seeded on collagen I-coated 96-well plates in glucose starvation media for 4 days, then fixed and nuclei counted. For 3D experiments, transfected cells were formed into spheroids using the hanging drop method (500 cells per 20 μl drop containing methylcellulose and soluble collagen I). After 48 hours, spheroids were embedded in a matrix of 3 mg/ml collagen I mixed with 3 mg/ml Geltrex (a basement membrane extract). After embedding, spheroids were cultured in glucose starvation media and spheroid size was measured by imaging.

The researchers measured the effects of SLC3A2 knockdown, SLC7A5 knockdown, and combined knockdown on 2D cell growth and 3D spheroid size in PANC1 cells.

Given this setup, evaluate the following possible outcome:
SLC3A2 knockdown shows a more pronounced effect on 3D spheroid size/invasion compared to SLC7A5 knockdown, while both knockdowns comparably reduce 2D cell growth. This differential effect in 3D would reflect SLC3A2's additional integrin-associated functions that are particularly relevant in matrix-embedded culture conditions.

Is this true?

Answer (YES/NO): NO